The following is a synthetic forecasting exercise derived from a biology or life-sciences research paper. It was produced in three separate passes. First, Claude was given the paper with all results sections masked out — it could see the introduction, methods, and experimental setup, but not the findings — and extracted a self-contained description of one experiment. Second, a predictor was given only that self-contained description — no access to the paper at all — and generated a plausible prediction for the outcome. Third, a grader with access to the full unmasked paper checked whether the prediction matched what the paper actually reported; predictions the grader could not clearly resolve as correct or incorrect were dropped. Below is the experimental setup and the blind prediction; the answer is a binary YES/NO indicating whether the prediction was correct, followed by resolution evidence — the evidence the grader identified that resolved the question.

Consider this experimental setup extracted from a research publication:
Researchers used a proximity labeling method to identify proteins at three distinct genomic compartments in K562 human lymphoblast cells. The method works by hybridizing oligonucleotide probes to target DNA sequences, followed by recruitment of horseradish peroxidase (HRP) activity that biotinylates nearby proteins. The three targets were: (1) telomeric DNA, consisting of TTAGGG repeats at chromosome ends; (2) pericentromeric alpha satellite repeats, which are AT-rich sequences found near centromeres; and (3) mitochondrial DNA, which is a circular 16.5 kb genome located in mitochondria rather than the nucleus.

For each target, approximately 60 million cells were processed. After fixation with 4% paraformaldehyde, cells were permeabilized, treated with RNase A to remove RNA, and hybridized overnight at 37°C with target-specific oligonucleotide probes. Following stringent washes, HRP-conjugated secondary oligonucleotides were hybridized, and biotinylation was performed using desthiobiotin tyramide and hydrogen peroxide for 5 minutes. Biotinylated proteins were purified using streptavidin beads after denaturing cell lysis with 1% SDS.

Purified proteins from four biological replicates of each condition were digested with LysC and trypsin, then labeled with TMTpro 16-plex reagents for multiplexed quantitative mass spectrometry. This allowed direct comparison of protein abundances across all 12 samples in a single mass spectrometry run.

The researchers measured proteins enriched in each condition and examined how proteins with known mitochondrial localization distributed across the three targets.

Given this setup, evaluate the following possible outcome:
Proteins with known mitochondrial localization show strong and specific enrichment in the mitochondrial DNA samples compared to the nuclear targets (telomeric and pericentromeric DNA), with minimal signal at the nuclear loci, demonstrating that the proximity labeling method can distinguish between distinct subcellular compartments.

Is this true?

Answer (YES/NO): YES